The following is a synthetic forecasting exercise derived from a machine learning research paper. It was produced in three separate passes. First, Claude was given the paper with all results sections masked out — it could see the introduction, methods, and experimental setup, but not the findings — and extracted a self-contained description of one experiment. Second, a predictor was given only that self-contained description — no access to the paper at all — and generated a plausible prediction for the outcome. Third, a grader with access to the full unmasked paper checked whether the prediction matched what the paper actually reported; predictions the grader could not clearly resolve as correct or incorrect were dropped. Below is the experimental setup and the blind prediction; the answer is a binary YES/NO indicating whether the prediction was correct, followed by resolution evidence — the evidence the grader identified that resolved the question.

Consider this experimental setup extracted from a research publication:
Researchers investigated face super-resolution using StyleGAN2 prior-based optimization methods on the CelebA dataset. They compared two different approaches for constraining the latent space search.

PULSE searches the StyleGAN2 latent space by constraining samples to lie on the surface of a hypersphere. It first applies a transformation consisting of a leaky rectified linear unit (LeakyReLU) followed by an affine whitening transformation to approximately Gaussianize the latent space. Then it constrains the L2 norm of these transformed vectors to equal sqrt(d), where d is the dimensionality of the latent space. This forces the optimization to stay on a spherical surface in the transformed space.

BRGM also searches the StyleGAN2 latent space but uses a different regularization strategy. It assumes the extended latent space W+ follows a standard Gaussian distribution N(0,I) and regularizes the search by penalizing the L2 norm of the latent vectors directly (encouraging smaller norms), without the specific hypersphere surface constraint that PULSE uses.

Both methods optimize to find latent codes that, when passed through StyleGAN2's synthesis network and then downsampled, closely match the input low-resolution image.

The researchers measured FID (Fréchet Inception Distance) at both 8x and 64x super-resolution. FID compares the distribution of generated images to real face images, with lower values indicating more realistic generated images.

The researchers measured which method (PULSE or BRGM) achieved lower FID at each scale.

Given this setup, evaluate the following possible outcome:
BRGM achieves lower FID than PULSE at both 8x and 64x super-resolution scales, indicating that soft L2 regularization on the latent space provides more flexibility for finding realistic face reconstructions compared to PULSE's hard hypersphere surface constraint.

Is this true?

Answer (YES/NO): NO